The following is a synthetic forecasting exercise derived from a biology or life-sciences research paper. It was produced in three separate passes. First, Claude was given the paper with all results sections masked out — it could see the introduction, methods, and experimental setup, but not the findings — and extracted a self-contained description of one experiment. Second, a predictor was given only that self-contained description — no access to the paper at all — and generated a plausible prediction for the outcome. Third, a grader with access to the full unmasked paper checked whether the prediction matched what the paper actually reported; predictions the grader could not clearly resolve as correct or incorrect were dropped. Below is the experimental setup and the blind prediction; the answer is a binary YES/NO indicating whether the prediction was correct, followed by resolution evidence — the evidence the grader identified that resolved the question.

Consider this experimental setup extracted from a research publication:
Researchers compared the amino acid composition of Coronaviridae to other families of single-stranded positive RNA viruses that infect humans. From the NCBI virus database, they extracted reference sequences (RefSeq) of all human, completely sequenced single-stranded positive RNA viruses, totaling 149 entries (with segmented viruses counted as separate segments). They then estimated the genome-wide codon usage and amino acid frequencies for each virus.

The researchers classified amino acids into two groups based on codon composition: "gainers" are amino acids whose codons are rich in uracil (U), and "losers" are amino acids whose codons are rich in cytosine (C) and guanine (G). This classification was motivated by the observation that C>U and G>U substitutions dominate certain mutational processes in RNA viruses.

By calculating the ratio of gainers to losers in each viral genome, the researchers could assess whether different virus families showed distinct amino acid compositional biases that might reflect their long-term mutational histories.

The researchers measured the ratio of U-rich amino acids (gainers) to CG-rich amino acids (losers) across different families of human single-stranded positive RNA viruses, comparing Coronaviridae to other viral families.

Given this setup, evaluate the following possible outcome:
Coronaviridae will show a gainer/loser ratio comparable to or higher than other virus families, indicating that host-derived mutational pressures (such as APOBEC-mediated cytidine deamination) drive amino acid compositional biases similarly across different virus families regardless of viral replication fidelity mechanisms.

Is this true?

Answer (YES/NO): NO